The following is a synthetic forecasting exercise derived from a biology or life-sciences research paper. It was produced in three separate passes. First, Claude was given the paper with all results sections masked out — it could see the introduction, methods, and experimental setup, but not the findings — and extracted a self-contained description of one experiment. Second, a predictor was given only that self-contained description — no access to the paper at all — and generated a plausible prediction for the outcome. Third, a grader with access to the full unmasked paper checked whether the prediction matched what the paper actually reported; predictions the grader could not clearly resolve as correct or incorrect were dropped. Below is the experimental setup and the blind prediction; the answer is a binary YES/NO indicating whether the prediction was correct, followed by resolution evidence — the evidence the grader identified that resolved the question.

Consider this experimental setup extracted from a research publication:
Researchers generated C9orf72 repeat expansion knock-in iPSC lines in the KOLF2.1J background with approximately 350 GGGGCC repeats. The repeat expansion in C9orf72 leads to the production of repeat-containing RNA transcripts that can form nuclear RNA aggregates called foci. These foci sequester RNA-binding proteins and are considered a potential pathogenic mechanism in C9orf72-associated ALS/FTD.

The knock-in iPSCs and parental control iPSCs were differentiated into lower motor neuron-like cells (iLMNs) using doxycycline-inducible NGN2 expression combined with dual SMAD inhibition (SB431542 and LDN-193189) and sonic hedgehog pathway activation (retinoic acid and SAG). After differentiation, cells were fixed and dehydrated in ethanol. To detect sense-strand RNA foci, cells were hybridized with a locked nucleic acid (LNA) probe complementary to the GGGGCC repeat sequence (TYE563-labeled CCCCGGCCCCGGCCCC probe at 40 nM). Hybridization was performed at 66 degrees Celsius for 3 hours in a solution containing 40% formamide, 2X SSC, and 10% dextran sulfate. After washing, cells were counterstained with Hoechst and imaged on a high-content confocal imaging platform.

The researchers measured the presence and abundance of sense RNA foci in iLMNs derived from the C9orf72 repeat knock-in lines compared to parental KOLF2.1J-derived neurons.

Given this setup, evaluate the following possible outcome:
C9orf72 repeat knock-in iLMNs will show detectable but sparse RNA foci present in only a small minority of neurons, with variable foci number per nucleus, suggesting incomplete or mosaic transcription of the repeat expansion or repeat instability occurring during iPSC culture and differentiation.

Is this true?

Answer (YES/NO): NO